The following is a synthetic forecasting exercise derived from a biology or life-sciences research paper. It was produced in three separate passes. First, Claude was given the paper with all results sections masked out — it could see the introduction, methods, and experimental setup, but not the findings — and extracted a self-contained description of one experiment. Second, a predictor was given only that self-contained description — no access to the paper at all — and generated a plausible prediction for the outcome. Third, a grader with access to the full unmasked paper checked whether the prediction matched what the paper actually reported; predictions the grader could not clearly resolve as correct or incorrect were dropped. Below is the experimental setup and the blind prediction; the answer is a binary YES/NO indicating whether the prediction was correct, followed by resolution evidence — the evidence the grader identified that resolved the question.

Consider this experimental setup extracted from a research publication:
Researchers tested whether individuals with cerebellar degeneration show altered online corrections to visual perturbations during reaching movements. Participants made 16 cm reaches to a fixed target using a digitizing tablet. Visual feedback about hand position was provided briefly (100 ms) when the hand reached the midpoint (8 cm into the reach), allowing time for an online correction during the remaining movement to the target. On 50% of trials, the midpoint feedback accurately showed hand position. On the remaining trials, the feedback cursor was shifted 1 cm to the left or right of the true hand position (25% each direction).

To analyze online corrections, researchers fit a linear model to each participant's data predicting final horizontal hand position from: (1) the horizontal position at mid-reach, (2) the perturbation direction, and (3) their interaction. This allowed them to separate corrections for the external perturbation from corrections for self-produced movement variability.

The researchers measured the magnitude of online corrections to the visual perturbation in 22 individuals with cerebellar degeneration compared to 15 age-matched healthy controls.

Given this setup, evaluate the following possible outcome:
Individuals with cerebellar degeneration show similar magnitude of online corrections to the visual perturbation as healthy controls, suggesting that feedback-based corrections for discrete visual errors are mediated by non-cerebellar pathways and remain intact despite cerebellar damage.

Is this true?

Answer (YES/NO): YES